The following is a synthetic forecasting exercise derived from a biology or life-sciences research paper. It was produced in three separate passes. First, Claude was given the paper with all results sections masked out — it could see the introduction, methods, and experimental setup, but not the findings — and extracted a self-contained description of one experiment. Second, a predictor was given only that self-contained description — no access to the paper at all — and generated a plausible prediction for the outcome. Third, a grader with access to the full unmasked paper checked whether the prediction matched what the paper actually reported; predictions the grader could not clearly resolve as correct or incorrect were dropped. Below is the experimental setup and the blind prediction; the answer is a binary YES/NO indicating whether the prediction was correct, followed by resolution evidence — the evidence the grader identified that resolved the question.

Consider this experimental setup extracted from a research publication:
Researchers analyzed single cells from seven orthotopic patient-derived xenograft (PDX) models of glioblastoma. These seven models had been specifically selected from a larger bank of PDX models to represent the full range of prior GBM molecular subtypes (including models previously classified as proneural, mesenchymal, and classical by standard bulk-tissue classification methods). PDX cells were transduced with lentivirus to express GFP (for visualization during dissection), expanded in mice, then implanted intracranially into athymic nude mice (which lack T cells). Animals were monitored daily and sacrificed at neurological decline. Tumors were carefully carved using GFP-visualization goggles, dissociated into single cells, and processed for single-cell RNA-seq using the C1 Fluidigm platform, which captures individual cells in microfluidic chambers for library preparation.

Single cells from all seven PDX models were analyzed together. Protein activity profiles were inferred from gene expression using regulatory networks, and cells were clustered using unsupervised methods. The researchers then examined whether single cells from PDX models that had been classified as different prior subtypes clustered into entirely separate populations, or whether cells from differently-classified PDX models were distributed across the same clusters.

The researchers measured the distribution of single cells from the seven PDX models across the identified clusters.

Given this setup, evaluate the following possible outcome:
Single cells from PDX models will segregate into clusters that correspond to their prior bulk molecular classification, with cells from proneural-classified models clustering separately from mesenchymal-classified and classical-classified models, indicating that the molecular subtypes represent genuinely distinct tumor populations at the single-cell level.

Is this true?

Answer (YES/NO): NO